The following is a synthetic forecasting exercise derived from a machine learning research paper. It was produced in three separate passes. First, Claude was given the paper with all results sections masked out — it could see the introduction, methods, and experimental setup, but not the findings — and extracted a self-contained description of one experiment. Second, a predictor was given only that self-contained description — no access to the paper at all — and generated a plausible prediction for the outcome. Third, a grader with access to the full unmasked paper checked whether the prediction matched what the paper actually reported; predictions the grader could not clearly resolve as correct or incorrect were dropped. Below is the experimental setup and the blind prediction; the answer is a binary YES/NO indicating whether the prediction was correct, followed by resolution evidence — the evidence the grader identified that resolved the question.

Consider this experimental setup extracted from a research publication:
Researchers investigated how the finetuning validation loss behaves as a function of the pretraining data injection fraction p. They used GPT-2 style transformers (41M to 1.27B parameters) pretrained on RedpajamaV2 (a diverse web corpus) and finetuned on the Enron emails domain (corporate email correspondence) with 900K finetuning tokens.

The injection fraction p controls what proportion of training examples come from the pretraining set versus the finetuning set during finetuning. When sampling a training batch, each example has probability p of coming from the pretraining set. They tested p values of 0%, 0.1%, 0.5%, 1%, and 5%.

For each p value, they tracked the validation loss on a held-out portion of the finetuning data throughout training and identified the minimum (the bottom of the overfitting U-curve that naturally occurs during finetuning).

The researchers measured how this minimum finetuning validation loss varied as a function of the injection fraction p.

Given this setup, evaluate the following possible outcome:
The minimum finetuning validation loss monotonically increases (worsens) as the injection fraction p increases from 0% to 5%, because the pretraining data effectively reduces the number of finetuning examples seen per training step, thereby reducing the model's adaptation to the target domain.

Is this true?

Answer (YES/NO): NO